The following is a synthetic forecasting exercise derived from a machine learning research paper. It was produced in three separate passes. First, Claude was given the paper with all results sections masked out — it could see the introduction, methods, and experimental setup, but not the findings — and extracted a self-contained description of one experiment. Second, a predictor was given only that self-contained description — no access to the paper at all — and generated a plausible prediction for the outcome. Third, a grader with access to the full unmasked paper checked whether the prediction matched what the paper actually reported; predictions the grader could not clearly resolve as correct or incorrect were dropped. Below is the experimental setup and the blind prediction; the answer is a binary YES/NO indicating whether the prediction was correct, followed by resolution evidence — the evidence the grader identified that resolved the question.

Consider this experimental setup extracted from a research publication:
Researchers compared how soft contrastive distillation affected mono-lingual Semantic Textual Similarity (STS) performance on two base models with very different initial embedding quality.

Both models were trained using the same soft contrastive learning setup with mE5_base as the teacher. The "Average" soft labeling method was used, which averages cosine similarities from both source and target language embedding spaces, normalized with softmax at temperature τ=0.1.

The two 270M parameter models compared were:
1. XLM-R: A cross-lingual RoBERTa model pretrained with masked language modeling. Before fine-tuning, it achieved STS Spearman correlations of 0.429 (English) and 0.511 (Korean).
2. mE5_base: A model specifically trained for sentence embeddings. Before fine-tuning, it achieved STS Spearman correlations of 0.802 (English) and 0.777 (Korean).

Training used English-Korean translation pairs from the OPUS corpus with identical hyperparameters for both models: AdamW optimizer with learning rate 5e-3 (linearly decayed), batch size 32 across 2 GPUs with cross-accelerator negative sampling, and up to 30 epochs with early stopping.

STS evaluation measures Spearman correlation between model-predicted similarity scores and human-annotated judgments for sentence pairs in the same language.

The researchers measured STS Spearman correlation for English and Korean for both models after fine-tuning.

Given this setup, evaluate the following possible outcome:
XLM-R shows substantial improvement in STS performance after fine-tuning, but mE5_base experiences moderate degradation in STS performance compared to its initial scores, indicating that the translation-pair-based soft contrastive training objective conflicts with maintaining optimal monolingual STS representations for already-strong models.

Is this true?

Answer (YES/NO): NO